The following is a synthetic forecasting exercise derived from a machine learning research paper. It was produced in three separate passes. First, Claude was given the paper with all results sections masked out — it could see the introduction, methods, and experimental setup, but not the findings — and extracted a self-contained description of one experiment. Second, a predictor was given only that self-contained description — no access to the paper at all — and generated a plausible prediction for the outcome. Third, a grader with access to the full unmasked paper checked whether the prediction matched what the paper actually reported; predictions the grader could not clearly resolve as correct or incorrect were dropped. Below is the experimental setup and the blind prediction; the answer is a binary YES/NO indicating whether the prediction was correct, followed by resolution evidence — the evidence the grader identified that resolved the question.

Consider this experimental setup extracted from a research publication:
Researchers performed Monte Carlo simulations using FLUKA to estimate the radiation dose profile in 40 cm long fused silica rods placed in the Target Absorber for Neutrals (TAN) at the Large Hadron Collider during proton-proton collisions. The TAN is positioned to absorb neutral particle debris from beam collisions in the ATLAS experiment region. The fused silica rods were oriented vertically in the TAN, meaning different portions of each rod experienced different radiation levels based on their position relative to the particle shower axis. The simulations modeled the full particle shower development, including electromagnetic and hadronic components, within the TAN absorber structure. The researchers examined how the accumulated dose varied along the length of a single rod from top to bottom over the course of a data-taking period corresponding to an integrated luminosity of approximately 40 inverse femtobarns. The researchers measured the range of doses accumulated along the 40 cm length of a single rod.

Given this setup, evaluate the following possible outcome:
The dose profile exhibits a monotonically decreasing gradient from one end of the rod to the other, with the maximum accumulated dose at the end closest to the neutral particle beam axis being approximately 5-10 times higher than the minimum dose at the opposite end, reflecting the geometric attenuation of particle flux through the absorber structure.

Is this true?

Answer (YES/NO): NO